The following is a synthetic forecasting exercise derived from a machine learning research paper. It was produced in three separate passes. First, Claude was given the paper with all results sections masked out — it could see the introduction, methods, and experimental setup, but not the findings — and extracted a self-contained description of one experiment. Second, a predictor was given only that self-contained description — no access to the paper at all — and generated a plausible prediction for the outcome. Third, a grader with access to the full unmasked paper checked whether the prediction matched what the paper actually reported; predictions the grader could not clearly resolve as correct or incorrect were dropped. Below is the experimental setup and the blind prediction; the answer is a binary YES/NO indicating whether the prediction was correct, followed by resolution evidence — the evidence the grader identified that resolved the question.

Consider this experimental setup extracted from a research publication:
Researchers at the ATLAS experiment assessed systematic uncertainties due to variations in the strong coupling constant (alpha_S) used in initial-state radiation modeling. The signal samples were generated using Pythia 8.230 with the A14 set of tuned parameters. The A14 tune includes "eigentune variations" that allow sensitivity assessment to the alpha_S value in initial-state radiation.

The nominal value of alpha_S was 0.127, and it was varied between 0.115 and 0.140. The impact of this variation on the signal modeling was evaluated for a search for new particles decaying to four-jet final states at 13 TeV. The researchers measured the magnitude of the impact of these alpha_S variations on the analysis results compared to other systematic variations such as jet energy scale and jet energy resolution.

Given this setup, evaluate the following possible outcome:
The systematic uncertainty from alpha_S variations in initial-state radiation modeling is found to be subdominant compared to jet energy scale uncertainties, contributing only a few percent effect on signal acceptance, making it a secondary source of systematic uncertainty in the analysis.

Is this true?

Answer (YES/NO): NO